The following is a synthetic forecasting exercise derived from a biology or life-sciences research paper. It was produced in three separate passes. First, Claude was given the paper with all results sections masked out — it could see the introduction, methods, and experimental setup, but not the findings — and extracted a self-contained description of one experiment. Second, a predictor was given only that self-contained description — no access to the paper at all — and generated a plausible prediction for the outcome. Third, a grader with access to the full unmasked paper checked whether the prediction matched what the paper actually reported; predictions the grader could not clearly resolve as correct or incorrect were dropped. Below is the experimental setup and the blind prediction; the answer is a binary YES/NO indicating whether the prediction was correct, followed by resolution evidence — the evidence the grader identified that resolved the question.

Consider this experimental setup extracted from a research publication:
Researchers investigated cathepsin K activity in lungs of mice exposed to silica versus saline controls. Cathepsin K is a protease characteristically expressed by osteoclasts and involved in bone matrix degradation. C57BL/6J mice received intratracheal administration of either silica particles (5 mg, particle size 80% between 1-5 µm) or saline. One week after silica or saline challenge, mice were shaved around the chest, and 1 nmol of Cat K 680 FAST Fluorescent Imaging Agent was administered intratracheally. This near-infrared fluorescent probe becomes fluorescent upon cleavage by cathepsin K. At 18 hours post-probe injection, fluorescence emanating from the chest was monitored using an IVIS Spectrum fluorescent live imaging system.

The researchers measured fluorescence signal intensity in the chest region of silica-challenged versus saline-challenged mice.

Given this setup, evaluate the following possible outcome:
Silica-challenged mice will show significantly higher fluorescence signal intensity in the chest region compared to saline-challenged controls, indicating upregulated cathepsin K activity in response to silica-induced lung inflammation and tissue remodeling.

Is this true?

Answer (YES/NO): YES